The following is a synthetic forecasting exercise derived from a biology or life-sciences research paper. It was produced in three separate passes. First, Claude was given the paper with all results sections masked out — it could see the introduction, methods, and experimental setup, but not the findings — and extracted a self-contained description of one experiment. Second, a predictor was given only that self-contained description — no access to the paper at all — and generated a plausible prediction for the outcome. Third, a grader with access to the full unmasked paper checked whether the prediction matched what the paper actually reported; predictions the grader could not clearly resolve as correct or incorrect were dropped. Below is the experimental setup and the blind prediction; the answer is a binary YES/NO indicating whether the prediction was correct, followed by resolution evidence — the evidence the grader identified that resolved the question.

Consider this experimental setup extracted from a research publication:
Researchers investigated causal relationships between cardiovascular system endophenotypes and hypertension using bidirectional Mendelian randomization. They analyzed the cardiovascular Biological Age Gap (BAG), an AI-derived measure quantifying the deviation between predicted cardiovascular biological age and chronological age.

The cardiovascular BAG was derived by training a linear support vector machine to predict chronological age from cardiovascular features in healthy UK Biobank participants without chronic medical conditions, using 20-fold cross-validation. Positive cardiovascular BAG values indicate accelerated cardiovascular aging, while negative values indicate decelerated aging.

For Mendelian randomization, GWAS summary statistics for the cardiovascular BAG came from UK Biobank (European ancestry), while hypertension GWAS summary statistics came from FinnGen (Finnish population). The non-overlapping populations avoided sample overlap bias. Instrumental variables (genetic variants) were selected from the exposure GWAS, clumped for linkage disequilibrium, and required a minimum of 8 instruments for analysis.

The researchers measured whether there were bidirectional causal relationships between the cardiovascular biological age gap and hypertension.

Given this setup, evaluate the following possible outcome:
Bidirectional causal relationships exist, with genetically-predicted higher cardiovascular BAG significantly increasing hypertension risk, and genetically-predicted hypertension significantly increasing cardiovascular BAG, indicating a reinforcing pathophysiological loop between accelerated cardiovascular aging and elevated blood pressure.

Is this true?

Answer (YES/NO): NO